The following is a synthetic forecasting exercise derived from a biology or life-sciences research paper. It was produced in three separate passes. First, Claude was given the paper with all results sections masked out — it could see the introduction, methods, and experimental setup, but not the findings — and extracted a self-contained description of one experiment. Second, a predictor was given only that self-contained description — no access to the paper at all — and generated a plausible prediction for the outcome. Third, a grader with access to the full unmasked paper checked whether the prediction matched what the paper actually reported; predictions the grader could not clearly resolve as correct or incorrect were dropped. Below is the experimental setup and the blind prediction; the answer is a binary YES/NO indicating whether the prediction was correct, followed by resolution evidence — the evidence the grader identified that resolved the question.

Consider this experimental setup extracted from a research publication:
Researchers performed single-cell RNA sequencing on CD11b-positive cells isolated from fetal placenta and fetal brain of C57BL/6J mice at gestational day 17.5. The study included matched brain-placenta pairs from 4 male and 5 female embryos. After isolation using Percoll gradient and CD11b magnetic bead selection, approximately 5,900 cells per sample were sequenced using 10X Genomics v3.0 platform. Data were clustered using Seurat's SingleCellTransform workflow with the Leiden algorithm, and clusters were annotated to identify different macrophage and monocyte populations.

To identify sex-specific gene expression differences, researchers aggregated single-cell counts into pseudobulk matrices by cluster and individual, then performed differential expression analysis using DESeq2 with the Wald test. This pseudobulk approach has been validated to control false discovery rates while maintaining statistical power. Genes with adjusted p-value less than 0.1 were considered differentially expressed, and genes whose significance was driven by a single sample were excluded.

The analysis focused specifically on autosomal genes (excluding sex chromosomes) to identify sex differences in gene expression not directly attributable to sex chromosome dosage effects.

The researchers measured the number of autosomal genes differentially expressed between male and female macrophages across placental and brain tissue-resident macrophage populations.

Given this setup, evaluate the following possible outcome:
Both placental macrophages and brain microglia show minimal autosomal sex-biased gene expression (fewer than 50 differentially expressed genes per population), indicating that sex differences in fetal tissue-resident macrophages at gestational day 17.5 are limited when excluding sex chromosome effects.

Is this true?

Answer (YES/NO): NO